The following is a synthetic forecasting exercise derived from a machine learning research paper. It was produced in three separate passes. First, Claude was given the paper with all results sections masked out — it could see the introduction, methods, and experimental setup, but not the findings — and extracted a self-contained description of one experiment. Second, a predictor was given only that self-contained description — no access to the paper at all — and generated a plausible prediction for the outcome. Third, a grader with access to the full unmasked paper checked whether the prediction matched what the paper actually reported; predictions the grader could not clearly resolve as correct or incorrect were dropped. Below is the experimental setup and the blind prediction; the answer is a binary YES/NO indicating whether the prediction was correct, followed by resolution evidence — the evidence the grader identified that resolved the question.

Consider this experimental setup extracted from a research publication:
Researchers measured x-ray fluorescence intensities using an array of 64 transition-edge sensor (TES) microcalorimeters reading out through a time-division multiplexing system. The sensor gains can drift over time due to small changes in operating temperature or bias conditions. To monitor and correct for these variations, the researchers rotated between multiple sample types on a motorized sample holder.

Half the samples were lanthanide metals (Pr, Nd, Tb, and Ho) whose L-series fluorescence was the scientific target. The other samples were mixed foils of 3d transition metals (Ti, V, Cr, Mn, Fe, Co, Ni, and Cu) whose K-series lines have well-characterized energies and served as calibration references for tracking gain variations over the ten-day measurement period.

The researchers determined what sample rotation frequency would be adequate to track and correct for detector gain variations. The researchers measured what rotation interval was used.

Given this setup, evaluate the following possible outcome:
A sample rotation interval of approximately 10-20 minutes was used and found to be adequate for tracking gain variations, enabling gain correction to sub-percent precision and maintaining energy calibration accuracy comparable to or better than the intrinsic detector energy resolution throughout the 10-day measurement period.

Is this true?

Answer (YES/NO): NO